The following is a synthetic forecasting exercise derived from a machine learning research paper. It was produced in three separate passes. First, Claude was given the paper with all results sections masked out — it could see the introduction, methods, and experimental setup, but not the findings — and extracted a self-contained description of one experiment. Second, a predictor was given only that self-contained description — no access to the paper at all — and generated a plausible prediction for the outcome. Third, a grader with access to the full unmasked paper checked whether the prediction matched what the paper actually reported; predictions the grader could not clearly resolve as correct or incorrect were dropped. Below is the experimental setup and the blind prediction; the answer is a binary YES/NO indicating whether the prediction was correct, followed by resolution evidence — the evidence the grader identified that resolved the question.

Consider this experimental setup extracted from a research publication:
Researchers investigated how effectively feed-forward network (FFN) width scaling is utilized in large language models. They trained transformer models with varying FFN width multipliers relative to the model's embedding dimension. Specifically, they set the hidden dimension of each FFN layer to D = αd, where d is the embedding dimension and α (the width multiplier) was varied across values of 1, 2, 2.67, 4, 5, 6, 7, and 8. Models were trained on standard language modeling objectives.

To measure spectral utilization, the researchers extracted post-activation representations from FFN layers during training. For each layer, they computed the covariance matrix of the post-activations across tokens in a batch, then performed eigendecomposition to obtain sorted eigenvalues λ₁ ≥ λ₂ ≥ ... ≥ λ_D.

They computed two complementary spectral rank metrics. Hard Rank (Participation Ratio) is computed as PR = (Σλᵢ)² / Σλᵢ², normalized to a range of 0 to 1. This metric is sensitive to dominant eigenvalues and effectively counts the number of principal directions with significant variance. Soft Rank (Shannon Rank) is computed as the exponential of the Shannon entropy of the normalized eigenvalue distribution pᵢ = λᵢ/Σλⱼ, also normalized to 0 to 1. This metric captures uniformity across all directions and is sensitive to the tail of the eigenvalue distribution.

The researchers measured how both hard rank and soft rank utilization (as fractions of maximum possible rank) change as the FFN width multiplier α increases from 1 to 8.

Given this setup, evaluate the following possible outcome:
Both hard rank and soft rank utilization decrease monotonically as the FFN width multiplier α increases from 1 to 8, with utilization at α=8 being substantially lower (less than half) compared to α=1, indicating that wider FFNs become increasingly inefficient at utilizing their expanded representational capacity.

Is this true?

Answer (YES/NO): NO